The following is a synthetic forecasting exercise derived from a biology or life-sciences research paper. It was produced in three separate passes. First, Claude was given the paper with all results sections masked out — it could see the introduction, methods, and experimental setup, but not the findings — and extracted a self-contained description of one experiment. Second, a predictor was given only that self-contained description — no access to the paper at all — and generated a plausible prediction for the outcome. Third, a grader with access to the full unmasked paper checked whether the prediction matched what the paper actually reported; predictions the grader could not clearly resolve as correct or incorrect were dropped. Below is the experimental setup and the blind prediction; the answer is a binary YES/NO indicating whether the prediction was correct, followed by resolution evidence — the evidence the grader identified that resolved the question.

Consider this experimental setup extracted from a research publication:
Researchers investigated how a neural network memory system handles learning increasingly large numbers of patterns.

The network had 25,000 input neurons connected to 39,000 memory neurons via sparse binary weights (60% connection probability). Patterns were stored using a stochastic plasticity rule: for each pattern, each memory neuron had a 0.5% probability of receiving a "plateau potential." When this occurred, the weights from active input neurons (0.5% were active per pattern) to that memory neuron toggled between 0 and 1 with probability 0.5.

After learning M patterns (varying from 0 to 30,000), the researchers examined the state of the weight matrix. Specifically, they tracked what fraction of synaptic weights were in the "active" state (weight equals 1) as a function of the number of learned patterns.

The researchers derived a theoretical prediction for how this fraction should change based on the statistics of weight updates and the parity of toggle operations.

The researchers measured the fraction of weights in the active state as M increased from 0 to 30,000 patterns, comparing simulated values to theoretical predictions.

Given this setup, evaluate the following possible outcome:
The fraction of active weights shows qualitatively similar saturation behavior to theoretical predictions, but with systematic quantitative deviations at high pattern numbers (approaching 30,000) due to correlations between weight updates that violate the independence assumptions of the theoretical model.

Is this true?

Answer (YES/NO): NO